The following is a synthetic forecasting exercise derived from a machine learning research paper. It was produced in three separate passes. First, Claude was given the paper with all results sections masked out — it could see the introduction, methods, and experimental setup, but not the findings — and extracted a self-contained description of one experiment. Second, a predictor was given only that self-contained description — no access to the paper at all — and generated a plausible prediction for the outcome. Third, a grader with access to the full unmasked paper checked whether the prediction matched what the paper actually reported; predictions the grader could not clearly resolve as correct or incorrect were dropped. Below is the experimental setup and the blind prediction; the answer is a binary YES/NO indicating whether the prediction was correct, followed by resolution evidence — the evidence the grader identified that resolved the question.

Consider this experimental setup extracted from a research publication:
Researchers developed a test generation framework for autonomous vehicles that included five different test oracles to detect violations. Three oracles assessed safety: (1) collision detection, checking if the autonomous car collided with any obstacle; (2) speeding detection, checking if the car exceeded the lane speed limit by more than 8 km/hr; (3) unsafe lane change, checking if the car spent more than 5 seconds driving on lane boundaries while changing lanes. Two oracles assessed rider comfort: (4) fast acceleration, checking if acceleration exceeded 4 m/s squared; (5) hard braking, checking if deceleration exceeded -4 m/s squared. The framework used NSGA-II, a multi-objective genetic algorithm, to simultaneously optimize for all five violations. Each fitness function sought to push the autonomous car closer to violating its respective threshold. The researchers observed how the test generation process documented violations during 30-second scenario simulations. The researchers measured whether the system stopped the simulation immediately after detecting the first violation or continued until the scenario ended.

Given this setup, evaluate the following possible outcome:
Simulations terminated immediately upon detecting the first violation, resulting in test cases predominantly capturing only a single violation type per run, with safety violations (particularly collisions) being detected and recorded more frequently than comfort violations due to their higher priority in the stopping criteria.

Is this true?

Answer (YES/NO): NO